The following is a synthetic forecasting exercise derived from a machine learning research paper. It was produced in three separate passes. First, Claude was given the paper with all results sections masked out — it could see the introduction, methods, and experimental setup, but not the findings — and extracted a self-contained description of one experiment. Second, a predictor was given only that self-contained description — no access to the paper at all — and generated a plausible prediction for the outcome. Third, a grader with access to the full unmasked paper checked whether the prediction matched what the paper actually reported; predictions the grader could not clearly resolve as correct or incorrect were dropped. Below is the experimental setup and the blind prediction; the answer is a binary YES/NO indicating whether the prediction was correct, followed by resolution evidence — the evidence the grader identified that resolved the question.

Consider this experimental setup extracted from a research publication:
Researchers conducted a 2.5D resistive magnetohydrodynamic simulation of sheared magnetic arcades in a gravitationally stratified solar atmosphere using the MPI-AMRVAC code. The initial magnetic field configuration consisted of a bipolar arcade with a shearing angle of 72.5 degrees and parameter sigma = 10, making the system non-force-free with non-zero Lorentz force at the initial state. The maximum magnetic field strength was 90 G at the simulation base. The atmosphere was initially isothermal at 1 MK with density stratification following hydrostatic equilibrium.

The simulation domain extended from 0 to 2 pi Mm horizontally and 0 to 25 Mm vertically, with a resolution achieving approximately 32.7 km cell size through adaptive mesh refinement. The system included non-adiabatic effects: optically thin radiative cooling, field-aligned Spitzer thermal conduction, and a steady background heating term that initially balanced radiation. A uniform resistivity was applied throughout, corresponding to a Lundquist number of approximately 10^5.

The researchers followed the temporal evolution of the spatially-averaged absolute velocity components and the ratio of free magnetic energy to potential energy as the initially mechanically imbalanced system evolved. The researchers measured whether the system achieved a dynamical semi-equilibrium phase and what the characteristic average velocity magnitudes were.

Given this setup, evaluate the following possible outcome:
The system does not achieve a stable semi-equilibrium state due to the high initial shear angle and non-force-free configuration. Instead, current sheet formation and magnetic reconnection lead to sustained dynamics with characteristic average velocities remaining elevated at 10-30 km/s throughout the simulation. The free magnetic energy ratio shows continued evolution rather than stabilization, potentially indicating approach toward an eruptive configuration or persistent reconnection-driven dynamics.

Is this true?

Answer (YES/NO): NO